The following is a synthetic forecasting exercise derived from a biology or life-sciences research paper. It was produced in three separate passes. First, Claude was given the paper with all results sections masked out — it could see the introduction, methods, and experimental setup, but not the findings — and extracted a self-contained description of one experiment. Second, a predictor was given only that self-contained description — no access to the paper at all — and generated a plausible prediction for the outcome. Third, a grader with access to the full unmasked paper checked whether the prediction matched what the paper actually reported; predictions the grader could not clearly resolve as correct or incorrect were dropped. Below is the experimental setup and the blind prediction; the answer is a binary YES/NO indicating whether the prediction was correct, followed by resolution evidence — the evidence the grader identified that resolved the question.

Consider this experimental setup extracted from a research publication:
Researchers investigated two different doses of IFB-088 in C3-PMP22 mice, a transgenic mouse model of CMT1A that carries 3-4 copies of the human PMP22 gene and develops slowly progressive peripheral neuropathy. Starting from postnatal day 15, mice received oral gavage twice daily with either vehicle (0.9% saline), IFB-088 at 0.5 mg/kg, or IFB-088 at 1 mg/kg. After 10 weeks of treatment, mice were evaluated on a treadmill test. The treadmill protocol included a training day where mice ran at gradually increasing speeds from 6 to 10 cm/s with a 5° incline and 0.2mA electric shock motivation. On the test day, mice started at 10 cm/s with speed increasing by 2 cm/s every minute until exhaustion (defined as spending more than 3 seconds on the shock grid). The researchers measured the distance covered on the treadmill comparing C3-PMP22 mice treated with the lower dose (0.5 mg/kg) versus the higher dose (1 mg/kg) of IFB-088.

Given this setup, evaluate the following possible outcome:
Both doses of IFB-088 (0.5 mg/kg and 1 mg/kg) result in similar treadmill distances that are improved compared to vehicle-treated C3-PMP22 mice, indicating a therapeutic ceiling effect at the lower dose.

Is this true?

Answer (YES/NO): NO